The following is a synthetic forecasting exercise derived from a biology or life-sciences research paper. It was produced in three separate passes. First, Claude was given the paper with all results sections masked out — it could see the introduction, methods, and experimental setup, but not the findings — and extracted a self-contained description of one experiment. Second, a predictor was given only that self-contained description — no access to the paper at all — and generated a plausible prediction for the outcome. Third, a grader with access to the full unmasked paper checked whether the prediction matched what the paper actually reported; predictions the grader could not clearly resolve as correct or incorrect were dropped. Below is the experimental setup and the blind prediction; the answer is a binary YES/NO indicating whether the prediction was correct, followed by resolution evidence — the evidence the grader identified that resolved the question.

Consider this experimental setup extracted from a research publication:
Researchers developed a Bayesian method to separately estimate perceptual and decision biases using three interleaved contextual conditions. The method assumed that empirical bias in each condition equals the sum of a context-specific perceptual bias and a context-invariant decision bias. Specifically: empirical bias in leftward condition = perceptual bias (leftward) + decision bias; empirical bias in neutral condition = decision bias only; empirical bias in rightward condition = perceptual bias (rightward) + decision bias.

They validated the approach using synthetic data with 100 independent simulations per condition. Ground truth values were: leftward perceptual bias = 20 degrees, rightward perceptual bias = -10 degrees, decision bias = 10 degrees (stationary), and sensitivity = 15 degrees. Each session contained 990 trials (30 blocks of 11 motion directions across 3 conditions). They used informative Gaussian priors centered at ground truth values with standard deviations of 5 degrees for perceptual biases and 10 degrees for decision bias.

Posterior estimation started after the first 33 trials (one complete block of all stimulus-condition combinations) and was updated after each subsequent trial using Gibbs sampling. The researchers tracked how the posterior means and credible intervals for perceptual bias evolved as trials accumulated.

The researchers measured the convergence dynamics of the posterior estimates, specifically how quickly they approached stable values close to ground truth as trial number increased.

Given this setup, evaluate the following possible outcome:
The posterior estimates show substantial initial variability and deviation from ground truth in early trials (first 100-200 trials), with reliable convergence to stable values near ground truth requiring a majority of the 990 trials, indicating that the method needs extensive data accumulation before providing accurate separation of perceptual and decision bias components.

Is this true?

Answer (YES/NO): NO